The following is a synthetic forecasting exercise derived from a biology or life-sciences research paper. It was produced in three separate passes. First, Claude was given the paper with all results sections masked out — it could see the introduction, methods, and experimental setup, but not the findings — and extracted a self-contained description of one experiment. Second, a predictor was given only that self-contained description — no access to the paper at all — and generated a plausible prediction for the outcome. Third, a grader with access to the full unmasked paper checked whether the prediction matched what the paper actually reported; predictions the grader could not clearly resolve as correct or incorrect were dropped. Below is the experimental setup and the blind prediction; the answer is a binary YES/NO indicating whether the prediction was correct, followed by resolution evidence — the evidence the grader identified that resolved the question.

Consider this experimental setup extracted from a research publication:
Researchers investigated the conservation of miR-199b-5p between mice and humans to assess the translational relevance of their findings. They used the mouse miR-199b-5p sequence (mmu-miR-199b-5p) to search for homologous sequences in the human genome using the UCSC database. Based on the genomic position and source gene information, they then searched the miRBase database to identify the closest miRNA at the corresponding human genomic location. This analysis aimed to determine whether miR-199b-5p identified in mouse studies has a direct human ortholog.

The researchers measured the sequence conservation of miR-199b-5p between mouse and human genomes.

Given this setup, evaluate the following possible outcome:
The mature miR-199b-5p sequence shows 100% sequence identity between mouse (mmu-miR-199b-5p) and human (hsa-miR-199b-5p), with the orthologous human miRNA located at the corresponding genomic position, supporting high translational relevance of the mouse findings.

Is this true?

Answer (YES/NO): NO